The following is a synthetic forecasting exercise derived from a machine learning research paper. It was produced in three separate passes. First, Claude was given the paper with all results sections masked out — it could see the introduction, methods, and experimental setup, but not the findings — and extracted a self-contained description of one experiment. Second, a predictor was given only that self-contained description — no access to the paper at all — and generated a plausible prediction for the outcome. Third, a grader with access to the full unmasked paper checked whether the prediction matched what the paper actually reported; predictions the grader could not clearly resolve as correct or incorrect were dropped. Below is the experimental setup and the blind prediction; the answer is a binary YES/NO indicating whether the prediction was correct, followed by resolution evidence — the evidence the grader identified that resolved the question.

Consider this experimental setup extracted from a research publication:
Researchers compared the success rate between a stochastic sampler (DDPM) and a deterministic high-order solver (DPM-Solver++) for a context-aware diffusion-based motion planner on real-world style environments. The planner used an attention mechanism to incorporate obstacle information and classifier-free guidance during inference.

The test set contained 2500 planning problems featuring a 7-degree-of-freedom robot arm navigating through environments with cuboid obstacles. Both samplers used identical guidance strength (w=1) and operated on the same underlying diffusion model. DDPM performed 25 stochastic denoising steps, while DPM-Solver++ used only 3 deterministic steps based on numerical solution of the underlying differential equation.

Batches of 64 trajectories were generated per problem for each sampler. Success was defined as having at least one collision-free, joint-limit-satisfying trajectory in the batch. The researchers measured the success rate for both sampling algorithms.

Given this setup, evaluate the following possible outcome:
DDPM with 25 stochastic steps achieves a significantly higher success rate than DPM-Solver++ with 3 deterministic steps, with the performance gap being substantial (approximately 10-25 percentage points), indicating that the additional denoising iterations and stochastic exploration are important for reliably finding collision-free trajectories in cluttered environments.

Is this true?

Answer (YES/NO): NO